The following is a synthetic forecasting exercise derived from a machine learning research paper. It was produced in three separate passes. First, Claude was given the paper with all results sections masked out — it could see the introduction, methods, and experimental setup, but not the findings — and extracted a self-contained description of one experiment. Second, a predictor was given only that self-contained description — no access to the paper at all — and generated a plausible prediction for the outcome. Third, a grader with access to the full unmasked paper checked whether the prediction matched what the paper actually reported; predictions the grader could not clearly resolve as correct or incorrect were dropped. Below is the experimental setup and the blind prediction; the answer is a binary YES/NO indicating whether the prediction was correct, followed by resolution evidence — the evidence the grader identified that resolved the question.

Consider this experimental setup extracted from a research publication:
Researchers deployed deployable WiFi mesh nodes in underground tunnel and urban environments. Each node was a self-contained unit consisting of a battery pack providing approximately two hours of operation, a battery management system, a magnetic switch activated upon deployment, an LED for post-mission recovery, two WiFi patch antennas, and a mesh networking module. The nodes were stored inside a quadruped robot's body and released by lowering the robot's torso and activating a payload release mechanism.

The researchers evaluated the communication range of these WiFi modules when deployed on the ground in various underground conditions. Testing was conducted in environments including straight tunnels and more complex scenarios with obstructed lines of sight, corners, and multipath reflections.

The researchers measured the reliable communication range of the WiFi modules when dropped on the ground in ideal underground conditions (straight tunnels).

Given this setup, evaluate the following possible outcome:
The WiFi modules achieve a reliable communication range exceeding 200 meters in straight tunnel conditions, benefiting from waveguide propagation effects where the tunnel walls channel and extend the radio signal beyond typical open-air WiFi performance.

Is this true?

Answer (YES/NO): NO